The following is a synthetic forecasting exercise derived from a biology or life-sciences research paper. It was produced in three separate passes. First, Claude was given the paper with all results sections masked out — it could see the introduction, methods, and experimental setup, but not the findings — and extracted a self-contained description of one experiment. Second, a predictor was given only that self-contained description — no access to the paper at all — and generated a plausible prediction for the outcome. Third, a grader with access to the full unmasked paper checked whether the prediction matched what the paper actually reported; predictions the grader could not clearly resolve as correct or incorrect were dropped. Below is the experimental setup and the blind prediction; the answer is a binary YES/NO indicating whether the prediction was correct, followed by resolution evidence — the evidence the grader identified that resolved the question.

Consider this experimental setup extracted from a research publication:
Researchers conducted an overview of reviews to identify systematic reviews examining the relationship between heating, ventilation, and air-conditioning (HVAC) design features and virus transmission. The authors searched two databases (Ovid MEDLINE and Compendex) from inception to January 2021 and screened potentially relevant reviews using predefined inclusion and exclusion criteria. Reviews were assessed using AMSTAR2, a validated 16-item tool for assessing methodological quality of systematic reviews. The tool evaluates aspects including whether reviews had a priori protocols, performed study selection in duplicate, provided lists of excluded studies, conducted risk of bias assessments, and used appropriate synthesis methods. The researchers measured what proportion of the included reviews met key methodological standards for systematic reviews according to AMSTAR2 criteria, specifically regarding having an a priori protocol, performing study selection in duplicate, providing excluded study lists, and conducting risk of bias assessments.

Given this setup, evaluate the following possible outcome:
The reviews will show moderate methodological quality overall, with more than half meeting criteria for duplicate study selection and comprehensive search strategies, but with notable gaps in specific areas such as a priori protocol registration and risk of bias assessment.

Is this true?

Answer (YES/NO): NO